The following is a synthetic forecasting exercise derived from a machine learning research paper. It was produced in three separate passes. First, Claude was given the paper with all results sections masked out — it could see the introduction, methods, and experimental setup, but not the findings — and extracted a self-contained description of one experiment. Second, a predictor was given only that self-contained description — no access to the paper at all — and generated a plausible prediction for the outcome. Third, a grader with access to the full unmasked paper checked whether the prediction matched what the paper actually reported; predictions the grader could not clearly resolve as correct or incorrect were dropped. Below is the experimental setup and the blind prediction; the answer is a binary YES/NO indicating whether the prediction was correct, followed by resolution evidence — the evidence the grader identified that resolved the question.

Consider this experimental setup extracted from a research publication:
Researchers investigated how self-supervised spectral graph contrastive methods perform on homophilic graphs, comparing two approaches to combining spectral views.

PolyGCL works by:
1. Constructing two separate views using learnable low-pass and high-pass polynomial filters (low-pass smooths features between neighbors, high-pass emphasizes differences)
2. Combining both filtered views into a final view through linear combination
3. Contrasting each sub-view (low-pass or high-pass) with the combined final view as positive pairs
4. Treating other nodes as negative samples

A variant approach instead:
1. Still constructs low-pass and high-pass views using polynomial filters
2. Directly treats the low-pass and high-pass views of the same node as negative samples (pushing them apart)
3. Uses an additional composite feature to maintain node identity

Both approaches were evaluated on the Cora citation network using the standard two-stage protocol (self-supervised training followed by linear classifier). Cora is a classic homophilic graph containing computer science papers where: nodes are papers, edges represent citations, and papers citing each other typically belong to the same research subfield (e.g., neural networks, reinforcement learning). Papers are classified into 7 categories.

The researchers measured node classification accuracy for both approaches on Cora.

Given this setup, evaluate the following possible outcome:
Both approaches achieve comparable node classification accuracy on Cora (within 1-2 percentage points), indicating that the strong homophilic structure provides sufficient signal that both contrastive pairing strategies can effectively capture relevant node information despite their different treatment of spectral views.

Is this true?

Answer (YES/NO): NO